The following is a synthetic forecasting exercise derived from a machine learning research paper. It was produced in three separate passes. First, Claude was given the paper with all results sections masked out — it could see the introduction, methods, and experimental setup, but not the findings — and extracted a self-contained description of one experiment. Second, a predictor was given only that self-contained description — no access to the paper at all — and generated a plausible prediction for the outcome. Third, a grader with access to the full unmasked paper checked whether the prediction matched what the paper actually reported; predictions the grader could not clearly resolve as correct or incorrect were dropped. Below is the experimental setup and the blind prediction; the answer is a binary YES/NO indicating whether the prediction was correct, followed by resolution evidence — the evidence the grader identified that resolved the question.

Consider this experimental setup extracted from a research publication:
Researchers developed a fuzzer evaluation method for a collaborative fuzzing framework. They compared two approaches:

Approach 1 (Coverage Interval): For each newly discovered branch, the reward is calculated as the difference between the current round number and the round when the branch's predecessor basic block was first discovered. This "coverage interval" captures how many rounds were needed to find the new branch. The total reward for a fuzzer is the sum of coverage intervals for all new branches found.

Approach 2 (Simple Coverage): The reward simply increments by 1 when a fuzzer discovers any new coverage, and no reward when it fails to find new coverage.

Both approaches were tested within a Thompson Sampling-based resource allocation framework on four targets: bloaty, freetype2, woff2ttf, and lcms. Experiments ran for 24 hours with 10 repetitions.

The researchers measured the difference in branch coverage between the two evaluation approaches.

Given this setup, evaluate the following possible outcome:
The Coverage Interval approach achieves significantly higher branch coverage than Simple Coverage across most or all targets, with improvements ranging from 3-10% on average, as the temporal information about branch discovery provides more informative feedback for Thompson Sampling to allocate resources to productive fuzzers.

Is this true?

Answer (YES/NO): YES